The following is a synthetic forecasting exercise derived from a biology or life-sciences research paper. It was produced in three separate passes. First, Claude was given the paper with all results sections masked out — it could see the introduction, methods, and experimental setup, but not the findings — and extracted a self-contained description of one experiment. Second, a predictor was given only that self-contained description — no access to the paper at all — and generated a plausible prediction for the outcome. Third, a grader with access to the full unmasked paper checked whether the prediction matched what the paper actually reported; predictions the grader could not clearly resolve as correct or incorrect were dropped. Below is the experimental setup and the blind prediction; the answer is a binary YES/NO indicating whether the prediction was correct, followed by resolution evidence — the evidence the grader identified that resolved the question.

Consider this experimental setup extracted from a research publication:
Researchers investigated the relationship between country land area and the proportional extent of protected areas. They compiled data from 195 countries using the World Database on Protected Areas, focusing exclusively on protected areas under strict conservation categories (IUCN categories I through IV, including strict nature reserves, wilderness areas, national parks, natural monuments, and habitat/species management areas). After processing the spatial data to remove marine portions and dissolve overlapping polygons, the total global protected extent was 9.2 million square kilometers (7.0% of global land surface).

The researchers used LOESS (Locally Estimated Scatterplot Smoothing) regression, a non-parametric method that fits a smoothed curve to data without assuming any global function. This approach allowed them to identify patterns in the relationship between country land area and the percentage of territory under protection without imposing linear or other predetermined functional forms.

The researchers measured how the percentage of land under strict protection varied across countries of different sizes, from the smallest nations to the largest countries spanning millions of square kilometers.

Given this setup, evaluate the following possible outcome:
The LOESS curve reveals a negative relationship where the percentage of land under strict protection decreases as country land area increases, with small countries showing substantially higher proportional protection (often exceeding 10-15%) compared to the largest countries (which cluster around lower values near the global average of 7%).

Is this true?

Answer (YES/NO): NO